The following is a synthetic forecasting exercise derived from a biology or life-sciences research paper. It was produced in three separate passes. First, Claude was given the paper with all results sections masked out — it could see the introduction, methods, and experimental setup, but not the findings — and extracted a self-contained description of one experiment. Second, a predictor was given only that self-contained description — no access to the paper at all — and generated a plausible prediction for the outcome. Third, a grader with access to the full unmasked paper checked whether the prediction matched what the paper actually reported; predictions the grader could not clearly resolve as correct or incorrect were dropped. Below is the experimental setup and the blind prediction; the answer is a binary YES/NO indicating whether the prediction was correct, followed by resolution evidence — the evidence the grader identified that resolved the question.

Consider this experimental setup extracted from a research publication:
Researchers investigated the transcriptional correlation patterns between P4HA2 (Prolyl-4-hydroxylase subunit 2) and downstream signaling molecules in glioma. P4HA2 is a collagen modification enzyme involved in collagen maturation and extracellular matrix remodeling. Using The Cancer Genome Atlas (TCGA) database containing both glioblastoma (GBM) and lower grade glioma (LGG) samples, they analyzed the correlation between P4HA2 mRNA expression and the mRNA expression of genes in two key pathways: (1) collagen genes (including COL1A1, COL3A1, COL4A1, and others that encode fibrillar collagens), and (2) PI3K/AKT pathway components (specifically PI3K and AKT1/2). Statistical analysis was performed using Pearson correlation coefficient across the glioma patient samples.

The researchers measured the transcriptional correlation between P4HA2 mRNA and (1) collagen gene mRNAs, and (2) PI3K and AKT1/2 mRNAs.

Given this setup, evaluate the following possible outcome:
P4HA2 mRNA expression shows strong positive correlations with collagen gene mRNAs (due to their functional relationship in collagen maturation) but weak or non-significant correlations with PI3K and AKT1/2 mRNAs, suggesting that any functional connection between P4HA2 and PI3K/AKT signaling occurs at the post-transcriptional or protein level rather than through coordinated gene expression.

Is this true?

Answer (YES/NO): YES